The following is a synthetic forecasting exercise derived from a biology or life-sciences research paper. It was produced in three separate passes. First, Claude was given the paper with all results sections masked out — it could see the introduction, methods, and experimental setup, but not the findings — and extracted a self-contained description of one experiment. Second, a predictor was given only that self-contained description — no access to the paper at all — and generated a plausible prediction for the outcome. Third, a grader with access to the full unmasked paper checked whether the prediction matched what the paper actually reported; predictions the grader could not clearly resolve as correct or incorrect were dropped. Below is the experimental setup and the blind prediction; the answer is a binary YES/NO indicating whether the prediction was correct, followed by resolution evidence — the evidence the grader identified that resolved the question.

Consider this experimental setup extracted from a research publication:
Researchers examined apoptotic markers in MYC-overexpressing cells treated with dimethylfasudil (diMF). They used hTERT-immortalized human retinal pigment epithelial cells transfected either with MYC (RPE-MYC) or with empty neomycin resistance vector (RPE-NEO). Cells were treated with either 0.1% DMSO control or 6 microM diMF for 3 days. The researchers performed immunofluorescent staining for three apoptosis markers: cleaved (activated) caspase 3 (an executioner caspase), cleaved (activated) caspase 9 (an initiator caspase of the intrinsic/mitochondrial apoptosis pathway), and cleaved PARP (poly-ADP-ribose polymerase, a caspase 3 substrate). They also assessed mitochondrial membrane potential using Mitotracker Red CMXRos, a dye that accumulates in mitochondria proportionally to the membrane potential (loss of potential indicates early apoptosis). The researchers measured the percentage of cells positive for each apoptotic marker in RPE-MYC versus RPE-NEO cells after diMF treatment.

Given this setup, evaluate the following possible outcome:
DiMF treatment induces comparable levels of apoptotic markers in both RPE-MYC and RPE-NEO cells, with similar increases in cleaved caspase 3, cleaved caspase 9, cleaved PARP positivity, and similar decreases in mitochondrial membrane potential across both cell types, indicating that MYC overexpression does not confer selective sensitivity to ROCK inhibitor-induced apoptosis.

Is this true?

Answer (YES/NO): NO